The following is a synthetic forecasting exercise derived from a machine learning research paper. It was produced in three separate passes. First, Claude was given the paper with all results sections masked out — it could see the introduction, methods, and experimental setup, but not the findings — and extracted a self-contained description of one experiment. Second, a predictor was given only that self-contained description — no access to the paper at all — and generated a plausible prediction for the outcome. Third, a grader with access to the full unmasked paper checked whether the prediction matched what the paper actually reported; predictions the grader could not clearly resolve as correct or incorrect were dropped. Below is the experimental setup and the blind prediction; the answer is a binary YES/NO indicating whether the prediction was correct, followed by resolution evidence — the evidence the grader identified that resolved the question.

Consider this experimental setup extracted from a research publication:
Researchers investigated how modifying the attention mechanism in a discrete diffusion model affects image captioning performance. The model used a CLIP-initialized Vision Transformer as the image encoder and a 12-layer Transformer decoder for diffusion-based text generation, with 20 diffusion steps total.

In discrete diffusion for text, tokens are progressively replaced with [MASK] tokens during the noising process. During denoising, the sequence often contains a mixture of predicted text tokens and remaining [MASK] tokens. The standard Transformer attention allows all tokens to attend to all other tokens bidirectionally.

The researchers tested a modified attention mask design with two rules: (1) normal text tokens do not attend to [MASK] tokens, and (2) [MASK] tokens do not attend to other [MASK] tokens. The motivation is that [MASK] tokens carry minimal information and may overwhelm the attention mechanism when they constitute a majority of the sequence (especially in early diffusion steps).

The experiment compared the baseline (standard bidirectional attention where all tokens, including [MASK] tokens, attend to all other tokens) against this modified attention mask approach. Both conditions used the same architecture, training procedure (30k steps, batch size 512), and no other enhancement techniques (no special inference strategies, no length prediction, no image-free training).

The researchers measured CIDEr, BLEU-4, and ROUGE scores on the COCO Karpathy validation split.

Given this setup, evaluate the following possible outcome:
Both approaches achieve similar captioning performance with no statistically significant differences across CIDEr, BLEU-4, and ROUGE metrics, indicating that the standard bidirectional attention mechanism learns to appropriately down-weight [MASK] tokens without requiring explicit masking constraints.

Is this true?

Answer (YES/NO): NO